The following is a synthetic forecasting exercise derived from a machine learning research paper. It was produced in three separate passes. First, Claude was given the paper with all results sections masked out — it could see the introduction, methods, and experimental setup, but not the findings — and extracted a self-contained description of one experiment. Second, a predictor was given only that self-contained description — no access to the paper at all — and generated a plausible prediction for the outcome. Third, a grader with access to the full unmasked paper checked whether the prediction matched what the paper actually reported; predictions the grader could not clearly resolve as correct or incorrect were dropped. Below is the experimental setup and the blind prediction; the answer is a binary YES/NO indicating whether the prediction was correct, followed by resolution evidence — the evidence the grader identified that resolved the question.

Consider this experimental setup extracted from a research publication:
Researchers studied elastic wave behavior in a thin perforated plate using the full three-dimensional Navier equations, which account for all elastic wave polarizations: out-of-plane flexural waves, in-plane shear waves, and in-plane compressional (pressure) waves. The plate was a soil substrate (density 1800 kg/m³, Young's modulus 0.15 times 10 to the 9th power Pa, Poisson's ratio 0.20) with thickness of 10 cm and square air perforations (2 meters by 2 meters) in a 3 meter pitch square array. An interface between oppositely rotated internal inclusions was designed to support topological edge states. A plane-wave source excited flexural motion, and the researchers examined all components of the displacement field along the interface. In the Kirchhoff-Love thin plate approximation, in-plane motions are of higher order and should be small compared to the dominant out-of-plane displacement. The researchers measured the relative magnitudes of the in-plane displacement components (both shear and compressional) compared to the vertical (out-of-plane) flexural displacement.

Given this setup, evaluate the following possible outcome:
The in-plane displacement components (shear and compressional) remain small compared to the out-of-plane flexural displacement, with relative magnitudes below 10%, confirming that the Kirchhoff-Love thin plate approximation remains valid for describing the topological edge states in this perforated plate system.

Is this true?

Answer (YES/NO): YES